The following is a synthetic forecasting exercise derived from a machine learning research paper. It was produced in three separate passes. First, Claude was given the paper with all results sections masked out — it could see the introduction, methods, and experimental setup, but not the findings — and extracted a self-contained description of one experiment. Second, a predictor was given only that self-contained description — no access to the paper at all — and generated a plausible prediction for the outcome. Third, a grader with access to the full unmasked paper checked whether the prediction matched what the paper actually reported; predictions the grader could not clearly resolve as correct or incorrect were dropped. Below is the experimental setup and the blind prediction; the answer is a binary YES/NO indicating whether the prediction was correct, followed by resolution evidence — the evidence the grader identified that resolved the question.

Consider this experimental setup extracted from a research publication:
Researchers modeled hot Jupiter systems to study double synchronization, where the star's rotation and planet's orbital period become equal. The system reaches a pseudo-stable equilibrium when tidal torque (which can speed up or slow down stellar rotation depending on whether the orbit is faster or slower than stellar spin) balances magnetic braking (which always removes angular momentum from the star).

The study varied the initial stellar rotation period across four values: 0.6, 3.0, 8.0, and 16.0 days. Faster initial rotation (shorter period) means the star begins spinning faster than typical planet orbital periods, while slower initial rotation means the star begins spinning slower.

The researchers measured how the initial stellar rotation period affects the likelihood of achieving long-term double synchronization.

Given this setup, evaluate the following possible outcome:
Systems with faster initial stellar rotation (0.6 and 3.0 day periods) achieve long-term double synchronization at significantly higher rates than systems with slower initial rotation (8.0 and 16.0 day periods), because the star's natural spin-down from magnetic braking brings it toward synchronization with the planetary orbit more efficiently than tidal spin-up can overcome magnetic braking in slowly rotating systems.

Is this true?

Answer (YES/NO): YES